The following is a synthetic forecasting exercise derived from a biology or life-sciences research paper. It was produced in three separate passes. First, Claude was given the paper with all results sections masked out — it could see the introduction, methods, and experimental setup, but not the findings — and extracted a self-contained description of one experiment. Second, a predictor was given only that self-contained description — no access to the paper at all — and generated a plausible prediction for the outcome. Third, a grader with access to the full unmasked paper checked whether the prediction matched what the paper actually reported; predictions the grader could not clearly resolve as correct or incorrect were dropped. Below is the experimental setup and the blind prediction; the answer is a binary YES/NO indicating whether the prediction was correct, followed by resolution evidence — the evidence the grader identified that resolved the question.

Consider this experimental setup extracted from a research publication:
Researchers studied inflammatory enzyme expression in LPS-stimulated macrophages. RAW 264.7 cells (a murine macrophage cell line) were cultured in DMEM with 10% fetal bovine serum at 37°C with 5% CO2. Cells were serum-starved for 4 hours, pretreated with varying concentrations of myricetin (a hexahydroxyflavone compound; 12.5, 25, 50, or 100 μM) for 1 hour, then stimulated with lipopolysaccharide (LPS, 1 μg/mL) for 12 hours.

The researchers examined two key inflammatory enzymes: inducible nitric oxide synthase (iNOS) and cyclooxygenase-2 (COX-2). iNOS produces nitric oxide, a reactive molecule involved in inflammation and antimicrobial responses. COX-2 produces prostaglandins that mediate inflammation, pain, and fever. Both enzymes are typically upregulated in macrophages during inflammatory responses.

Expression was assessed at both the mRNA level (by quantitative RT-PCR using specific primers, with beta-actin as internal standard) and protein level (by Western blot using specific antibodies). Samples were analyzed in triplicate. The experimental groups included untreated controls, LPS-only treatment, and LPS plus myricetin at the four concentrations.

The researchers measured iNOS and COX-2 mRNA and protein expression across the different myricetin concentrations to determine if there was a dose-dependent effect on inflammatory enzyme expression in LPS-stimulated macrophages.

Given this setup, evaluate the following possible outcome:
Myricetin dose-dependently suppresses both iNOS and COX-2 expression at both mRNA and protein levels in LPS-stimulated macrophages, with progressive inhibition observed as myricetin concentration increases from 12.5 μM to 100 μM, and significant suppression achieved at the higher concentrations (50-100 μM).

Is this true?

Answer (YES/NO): NO